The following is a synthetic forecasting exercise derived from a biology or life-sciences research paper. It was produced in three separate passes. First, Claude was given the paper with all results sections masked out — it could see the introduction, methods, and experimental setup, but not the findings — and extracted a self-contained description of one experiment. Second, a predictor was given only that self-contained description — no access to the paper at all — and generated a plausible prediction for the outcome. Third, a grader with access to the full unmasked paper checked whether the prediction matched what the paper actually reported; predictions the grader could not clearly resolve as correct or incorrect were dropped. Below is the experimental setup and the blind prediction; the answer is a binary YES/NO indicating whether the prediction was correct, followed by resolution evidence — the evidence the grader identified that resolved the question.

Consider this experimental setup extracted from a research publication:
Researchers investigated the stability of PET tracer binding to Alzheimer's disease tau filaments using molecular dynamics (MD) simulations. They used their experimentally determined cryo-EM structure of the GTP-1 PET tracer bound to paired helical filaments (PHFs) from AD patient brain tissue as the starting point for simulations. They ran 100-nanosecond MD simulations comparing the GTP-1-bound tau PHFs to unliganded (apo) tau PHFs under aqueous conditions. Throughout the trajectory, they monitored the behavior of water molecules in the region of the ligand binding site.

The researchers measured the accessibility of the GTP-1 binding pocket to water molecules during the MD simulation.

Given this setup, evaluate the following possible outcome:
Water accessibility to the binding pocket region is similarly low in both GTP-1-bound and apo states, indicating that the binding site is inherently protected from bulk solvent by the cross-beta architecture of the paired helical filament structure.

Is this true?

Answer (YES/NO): NO